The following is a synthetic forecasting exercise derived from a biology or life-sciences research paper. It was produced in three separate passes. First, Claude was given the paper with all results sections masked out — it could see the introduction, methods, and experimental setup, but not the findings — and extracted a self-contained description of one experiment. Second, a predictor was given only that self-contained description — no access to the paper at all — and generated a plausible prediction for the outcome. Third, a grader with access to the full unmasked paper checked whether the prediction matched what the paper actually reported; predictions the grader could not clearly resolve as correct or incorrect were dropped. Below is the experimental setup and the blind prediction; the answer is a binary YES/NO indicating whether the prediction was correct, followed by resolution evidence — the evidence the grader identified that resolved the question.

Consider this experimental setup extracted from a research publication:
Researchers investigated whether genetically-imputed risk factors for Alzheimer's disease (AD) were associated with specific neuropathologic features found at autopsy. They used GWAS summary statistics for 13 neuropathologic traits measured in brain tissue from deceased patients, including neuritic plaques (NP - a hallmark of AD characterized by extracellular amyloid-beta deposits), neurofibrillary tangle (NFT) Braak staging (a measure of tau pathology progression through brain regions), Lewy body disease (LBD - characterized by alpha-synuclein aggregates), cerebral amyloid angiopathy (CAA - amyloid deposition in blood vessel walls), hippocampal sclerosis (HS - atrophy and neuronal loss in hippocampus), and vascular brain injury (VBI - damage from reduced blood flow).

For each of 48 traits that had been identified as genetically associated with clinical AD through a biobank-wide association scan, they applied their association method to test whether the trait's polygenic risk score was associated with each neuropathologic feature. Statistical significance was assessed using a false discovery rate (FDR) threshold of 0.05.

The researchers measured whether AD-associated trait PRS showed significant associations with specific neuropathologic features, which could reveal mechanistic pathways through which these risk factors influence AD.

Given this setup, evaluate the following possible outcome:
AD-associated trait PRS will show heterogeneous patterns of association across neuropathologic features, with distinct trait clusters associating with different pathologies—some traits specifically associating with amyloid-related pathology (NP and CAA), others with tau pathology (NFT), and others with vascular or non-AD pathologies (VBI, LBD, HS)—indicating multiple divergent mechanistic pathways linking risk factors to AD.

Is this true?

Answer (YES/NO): NO